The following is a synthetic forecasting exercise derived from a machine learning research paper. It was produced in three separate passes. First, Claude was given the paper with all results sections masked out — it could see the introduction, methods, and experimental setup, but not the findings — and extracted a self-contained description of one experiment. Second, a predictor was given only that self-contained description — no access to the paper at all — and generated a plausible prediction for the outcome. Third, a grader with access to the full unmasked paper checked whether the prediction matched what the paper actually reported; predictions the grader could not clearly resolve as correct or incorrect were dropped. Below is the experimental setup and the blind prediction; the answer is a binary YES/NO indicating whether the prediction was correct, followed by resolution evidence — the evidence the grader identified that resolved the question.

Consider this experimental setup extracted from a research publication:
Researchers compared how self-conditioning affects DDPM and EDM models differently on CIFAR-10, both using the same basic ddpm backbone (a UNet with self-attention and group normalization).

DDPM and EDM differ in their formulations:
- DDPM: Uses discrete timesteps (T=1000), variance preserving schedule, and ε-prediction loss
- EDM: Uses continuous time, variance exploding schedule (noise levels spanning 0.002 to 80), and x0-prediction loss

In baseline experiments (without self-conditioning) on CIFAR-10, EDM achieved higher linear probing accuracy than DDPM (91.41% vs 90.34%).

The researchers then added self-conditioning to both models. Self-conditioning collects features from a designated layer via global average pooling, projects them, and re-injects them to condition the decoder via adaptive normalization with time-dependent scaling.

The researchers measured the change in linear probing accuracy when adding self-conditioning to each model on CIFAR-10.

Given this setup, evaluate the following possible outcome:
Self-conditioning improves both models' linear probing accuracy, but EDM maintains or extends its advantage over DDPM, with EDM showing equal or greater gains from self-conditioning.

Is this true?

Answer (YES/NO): NO